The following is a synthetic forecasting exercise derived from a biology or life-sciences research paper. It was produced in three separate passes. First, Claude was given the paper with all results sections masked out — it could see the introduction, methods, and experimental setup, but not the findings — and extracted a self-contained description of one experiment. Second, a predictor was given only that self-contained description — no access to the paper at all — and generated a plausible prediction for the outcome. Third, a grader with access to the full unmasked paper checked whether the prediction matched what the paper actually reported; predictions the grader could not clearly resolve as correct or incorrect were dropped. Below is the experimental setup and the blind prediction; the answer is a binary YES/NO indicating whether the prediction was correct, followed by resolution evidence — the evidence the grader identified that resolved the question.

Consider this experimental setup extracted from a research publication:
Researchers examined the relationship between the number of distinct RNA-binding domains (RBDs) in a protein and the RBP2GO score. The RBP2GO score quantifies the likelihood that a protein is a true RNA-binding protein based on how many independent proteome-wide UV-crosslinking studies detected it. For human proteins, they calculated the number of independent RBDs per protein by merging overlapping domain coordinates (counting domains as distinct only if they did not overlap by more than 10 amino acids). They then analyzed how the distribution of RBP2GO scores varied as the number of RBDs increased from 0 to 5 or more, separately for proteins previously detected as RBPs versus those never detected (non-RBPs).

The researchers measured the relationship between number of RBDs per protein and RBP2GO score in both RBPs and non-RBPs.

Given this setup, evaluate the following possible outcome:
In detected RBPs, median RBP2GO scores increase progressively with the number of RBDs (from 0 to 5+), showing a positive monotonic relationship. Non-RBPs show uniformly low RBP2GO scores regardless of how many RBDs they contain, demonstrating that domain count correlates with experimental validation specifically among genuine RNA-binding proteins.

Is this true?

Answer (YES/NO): YES